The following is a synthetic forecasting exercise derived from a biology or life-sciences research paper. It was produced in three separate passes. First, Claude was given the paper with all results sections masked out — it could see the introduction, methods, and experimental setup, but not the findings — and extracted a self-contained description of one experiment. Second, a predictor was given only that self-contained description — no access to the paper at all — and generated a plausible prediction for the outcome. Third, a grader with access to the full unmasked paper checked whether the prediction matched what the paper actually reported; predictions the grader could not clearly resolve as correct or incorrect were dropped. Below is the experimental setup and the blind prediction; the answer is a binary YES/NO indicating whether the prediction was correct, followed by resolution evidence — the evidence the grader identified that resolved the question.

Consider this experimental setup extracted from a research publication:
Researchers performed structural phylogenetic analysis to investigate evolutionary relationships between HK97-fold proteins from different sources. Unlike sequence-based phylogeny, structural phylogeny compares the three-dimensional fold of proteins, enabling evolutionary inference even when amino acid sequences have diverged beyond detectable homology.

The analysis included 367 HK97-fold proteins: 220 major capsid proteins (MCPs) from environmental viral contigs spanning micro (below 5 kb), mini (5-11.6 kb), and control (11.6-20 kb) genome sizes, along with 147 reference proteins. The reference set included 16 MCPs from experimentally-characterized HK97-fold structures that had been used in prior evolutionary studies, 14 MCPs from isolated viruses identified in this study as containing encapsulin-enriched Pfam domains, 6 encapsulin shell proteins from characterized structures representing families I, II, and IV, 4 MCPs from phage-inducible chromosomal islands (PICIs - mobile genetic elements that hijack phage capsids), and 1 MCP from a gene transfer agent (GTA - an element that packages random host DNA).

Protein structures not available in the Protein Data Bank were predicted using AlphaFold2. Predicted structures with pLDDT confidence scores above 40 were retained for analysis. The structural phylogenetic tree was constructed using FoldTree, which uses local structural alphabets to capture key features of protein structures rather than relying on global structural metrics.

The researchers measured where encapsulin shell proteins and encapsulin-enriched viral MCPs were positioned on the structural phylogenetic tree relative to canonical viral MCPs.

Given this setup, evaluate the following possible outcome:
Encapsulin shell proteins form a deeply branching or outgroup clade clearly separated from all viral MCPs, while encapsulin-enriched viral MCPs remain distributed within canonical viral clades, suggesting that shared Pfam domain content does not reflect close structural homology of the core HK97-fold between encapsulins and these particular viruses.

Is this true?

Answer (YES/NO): NO